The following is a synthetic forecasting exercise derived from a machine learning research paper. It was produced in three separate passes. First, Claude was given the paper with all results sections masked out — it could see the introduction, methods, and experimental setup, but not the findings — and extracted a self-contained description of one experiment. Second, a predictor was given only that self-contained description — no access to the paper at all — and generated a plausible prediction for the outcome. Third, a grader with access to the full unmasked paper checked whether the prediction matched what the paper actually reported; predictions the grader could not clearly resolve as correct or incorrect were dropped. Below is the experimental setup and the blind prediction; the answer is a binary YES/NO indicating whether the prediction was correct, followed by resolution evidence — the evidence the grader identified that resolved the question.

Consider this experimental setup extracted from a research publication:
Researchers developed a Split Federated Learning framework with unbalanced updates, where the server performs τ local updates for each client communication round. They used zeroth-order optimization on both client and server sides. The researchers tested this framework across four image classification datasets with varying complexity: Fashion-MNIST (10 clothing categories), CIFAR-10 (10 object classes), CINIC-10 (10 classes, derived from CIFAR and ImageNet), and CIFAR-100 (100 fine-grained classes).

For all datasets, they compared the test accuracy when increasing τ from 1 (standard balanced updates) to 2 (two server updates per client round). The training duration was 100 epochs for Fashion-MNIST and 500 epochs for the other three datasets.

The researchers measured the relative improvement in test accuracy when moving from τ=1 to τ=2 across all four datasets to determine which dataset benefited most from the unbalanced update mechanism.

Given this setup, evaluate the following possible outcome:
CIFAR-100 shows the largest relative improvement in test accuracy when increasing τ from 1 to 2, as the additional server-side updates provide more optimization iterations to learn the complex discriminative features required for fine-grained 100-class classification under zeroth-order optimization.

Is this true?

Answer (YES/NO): YES